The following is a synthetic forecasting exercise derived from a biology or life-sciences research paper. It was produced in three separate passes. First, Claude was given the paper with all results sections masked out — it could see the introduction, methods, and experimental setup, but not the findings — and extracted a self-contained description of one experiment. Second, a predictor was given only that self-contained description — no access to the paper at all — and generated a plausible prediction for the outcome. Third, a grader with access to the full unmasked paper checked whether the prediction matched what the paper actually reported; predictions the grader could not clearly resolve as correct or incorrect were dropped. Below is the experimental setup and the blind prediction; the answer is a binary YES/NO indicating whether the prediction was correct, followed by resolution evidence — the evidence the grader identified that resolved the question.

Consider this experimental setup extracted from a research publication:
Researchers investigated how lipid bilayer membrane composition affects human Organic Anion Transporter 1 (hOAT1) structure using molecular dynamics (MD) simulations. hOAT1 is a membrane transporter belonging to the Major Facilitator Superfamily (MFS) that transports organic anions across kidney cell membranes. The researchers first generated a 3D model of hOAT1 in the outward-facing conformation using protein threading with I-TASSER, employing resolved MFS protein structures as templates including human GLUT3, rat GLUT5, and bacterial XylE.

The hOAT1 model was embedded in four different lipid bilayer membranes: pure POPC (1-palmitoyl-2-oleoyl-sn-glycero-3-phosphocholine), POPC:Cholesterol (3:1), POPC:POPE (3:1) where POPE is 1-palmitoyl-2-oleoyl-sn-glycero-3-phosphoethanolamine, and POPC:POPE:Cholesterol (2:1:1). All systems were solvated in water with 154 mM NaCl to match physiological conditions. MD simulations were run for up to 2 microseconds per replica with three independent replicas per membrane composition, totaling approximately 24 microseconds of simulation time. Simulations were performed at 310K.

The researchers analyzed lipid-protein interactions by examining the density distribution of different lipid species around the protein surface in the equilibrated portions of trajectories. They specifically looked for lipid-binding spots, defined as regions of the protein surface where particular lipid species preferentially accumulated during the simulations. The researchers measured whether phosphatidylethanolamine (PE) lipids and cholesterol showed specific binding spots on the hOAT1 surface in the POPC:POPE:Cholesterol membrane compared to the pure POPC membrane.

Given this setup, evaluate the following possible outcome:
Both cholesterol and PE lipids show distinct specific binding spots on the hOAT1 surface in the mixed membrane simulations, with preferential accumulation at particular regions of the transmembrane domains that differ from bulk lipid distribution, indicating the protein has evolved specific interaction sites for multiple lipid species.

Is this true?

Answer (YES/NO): YES